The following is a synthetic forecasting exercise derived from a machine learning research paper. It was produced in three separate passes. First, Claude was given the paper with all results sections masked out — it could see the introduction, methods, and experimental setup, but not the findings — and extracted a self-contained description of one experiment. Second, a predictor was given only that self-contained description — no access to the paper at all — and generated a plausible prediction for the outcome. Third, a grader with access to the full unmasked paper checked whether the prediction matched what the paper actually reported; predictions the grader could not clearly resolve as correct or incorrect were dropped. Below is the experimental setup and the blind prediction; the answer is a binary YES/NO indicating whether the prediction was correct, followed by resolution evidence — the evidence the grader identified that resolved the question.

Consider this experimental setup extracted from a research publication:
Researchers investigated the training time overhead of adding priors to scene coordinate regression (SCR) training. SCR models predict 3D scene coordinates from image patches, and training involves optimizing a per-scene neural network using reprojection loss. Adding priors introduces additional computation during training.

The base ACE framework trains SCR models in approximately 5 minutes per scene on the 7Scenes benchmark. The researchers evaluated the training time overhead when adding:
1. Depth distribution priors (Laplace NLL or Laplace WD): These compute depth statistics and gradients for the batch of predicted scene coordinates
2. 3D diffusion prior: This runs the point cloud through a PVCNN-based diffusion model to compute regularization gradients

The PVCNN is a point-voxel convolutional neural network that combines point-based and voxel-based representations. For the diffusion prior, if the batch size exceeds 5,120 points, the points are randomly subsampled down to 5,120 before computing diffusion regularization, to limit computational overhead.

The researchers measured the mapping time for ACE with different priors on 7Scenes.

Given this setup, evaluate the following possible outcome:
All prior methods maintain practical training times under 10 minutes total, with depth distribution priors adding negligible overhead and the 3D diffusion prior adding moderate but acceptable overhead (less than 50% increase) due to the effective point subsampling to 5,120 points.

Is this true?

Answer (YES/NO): NO